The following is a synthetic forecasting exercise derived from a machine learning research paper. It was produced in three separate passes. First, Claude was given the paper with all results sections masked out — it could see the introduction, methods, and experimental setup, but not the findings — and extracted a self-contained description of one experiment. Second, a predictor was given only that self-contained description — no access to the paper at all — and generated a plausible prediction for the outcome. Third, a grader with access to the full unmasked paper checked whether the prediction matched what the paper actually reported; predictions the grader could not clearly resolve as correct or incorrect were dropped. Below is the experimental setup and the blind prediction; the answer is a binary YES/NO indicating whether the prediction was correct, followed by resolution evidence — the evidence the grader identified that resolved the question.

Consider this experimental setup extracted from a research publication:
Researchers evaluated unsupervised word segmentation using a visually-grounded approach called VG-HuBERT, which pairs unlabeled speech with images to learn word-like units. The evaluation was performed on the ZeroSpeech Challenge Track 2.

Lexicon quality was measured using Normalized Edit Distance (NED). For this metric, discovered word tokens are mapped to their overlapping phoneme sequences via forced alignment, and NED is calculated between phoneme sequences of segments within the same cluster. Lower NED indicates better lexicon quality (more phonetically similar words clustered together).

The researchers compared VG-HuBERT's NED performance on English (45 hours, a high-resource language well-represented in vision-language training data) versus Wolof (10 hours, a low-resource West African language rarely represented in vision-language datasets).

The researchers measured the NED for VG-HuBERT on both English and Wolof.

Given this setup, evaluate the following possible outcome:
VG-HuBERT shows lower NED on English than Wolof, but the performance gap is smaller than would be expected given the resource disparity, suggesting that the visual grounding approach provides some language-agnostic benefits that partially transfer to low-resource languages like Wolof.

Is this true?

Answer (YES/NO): NO